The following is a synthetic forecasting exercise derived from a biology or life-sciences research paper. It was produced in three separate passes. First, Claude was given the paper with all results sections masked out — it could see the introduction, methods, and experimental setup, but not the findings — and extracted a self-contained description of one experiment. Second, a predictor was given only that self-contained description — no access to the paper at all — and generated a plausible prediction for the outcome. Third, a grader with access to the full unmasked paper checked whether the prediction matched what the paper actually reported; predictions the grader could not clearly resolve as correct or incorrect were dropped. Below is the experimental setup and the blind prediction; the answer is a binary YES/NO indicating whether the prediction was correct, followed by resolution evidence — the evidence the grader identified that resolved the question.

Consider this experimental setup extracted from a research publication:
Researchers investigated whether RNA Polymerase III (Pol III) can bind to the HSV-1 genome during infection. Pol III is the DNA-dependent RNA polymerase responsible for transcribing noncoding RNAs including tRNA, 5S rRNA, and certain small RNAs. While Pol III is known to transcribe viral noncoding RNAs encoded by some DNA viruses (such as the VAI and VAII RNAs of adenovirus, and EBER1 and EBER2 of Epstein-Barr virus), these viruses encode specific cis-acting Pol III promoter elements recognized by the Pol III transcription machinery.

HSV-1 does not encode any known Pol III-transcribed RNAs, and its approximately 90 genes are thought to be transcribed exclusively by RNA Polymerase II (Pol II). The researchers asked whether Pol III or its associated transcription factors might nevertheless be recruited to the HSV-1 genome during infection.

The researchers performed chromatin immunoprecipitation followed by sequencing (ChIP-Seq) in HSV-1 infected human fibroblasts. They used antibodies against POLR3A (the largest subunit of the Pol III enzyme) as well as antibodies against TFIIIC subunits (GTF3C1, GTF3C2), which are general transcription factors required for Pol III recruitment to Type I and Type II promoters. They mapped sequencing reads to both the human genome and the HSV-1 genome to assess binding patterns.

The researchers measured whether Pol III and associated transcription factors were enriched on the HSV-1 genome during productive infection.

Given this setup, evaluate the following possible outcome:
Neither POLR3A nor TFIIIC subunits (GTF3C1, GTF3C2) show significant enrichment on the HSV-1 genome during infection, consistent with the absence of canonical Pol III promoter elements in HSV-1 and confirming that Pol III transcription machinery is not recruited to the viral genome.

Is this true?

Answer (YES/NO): NO